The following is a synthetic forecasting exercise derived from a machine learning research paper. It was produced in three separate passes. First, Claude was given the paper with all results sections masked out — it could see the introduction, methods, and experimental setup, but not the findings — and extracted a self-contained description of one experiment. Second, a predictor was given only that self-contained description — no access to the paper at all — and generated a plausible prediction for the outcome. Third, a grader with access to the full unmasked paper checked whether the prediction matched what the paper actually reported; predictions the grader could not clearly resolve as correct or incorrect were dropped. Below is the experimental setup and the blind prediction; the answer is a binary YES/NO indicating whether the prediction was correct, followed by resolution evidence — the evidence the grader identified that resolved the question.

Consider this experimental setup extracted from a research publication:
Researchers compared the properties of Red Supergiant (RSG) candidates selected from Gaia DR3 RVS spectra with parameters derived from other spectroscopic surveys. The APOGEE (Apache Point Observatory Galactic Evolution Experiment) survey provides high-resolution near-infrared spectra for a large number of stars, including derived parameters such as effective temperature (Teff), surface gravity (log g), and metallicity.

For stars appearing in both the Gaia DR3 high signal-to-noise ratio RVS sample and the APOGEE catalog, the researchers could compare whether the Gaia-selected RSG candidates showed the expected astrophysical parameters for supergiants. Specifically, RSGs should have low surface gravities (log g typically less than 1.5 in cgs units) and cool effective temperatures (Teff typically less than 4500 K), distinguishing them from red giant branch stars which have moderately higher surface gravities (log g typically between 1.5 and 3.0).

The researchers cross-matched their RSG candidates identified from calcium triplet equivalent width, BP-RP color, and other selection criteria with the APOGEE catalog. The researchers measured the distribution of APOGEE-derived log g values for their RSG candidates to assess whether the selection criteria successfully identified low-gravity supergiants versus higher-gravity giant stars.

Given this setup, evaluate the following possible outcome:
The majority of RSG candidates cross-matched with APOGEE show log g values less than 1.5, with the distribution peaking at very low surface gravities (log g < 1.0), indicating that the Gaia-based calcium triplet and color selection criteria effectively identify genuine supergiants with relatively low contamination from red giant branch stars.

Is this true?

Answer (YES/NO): YES